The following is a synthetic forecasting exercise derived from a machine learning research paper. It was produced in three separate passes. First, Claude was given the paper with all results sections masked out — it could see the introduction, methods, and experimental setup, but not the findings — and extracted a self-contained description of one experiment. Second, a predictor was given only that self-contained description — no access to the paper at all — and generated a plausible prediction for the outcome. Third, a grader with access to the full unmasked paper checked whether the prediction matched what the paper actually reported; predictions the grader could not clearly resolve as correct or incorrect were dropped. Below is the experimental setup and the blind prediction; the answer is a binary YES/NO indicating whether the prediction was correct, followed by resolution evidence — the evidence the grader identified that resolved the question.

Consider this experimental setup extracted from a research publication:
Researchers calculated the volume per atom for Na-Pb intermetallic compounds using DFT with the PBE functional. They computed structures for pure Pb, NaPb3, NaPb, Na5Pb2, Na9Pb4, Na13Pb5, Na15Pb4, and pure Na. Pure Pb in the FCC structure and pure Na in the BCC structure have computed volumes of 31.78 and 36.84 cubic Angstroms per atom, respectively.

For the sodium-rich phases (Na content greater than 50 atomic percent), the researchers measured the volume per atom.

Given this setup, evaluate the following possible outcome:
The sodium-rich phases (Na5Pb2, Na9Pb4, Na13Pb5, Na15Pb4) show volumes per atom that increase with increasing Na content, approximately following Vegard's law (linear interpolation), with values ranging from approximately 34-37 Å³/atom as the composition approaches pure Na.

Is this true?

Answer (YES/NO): NO